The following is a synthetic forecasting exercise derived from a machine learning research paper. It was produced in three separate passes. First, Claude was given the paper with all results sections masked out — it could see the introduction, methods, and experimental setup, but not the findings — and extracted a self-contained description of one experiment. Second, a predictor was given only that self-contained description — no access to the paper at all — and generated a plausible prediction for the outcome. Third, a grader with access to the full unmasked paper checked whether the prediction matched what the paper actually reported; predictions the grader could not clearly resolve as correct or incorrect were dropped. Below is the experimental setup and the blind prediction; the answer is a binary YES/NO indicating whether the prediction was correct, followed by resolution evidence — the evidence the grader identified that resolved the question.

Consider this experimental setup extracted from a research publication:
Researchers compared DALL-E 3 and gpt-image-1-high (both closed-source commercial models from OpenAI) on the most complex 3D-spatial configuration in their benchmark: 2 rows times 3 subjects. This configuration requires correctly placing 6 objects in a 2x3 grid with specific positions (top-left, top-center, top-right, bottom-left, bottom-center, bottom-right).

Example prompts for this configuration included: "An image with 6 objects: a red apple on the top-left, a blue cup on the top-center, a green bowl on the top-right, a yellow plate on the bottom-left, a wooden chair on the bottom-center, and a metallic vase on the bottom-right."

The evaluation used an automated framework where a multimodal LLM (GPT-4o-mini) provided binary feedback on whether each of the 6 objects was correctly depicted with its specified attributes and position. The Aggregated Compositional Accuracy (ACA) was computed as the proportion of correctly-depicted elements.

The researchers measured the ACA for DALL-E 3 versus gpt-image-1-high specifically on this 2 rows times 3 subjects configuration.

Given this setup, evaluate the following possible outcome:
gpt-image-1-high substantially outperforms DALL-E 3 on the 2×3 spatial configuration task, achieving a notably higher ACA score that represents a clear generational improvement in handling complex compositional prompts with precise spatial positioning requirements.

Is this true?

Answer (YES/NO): YES